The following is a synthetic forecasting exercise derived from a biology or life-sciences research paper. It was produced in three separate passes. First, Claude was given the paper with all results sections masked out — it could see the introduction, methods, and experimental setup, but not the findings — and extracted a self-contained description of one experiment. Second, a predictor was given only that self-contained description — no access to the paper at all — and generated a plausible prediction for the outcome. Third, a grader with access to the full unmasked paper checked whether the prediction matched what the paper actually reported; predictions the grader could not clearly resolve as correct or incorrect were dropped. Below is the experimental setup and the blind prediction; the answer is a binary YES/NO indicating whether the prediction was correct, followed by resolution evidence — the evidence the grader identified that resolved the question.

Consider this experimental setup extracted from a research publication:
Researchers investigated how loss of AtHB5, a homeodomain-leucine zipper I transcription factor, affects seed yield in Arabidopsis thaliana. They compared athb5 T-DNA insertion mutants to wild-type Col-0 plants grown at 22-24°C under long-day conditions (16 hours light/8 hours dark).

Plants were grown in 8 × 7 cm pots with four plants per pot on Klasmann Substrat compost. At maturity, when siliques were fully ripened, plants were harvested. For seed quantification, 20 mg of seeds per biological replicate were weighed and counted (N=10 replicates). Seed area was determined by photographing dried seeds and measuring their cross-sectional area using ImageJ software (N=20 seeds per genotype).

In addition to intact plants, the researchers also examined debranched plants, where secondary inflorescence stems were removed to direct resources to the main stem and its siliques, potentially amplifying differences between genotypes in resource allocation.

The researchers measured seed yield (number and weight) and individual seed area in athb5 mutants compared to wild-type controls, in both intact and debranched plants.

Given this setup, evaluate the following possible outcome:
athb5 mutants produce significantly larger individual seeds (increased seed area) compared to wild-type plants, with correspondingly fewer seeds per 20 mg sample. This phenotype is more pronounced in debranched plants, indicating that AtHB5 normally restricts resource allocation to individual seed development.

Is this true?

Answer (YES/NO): NO